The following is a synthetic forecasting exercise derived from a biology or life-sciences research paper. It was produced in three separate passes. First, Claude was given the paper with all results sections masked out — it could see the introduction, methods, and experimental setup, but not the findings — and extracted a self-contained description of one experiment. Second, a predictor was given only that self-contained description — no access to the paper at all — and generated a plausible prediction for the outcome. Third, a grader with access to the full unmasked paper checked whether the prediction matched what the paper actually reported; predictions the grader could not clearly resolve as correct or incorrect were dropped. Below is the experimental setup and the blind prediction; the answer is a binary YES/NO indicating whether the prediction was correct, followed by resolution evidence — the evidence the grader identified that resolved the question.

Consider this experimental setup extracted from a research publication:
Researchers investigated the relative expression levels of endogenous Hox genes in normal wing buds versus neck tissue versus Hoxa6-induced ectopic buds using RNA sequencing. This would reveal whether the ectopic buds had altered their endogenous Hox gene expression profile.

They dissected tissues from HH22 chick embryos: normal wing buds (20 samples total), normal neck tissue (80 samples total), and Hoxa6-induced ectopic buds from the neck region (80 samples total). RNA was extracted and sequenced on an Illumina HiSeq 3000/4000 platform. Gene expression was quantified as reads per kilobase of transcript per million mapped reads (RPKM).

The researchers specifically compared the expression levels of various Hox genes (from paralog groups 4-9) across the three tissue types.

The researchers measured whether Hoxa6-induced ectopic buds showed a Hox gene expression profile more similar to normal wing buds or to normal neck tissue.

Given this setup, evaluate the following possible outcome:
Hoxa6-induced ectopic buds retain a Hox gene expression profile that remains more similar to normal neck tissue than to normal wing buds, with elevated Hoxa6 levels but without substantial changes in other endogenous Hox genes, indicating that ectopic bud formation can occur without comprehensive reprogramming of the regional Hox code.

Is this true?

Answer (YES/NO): NO